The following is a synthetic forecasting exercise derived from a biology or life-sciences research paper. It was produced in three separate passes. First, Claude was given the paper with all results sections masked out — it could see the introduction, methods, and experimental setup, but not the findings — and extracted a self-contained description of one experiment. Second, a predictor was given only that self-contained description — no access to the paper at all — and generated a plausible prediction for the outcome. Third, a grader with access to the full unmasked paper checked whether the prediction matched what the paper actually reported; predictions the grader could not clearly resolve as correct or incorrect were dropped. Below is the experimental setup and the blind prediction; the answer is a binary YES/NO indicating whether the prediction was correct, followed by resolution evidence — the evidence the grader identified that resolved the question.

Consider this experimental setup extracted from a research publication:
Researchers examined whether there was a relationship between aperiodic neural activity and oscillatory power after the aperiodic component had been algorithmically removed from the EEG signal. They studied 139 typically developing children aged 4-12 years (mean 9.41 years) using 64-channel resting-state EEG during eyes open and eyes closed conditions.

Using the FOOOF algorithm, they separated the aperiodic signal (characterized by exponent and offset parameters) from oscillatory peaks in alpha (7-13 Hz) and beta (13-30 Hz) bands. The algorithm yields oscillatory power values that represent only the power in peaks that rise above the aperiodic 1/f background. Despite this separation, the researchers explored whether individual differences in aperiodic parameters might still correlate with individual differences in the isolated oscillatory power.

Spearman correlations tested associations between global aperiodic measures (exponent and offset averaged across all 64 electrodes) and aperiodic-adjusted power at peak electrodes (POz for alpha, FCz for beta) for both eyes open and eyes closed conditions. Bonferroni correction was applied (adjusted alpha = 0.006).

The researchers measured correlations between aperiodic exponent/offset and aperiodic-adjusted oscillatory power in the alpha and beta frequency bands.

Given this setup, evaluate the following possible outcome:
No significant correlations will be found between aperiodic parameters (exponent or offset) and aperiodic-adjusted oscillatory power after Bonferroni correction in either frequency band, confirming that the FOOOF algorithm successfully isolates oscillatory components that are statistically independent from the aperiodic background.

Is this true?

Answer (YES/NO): NO